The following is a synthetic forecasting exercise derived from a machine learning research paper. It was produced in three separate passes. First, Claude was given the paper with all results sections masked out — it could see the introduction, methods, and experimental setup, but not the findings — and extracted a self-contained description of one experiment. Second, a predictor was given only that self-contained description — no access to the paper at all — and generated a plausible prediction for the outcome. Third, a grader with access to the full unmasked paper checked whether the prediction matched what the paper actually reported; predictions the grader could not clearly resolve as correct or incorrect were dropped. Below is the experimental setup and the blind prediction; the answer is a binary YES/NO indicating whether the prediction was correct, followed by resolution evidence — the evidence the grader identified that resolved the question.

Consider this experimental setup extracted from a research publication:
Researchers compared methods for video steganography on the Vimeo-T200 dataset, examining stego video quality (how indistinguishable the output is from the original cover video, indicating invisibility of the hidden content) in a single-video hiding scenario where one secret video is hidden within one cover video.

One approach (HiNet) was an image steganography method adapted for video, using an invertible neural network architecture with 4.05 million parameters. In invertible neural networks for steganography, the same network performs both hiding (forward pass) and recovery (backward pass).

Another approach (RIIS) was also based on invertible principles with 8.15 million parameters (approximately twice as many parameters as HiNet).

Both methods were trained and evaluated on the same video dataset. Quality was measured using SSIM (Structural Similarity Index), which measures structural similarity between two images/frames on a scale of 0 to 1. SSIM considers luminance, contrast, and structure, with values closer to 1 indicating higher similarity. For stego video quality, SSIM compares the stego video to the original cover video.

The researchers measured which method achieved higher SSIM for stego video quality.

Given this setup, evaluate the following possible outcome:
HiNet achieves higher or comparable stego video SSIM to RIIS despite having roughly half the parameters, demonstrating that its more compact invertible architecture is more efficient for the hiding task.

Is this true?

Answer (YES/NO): YES